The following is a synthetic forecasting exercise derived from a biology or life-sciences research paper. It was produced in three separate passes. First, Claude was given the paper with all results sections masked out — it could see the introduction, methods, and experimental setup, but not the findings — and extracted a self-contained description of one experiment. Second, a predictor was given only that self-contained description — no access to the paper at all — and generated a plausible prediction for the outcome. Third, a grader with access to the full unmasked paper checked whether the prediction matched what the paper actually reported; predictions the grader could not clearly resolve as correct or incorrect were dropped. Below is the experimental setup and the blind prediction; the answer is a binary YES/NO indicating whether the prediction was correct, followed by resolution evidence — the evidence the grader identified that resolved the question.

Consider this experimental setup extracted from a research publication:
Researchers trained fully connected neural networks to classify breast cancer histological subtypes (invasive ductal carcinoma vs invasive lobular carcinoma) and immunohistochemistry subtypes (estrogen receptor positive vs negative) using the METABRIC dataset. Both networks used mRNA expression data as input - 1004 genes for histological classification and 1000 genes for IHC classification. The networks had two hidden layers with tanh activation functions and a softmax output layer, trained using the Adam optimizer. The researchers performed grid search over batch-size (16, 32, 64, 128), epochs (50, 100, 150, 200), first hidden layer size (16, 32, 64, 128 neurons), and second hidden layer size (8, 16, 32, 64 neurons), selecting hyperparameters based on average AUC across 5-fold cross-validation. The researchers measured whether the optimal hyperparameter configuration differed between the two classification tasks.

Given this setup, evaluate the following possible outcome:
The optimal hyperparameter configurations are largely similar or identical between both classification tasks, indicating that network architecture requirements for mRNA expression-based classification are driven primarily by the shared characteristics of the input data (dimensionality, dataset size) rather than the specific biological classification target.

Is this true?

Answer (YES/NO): YES